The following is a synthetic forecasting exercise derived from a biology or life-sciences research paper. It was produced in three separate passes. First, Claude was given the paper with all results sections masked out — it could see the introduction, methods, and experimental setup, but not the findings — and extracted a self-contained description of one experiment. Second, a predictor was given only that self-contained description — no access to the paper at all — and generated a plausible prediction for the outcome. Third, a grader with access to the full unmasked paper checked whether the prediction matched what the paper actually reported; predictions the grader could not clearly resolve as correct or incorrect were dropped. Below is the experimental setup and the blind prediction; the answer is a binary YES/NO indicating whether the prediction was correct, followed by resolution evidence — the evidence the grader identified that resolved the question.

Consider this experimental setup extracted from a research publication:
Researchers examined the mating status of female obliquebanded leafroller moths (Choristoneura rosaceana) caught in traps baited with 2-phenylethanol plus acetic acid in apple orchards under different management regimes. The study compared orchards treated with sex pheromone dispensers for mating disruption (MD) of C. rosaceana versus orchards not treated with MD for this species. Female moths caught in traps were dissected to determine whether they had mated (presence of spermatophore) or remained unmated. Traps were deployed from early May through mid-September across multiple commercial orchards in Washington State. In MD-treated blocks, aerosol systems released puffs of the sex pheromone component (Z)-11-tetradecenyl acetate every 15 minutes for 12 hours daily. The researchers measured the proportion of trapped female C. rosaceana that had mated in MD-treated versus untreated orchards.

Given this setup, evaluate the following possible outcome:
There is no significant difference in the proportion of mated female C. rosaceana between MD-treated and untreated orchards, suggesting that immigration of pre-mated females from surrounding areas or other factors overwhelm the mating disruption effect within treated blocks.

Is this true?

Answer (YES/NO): YES